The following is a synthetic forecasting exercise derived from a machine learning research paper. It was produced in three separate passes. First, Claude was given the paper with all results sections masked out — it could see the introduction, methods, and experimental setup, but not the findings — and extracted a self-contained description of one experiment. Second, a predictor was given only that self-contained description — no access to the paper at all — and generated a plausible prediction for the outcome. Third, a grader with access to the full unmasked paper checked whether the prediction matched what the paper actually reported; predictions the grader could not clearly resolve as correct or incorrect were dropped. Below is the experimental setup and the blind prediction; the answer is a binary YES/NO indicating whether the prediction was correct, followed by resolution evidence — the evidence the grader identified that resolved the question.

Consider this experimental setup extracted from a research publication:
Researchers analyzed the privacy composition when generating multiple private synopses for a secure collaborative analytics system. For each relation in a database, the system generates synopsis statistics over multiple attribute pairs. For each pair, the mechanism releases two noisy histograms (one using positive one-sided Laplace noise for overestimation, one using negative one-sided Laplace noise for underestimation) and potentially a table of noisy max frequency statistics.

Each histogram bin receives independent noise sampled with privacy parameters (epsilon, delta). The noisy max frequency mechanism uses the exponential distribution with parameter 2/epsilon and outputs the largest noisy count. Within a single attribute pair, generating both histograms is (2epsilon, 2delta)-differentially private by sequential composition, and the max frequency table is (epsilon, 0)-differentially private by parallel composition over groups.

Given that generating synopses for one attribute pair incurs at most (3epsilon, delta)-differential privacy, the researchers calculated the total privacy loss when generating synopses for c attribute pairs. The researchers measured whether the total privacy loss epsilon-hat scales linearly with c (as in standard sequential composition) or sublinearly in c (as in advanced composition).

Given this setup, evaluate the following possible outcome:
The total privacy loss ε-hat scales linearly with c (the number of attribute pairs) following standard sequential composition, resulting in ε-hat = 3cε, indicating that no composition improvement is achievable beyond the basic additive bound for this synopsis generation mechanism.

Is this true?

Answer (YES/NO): NO